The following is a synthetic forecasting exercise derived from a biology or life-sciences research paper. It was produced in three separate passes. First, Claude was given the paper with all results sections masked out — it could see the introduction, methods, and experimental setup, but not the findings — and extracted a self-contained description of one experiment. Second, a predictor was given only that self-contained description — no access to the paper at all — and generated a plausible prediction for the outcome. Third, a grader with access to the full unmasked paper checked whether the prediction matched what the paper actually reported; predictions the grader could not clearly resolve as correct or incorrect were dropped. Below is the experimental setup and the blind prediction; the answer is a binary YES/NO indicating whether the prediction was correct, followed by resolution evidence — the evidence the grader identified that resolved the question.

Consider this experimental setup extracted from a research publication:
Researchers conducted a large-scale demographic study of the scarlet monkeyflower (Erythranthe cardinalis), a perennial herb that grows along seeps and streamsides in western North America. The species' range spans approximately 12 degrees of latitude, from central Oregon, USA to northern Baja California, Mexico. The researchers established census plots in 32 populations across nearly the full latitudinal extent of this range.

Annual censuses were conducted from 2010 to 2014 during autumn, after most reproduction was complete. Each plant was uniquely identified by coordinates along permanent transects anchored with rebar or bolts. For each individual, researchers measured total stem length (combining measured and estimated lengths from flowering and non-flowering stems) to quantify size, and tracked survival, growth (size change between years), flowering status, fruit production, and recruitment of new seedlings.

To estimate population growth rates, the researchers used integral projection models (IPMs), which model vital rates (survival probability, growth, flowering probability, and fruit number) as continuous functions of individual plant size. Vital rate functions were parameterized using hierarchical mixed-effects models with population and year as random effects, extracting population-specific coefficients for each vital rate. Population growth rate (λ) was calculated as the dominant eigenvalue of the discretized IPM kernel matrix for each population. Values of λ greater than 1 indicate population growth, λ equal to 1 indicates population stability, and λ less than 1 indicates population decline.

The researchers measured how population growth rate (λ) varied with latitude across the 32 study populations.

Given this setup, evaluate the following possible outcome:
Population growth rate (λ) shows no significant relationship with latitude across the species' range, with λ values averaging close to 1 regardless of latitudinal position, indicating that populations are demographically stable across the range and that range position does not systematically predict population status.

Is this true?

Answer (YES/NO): NO